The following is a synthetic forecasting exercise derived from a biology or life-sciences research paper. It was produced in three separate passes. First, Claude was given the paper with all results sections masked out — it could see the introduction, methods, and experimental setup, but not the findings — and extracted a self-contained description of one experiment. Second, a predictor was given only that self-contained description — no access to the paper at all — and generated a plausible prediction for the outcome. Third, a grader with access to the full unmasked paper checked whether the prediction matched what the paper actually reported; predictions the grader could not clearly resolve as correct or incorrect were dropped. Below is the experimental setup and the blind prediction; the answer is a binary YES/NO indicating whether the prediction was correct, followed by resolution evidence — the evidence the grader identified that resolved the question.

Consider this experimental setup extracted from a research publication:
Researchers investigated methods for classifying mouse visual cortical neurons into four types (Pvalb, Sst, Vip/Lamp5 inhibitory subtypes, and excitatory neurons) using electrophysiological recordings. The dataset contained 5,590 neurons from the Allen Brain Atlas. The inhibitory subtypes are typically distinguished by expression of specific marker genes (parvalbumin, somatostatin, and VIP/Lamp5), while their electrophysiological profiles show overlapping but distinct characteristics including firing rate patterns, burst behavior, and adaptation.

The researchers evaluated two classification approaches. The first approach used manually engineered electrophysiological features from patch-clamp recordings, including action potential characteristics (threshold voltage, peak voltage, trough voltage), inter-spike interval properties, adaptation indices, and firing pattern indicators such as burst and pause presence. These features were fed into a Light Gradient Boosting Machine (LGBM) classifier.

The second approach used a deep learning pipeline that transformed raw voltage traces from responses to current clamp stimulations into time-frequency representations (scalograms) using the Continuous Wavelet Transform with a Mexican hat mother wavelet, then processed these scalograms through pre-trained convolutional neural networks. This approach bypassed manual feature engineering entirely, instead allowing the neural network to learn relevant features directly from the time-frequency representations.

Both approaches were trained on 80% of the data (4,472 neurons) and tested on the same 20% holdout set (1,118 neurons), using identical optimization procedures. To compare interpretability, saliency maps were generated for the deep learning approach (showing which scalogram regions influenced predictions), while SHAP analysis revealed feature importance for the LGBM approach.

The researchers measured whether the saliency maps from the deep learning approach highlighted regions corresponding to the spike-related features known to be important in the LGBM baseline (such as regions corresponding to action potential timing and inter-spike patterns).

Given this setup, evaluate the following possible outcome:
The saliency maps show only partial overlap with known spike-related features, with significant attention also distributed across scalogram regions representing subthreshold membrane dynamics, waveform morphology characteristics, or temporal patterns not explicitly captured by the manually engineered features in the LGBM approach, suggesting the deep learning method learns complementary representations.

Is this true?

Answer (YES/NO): NO